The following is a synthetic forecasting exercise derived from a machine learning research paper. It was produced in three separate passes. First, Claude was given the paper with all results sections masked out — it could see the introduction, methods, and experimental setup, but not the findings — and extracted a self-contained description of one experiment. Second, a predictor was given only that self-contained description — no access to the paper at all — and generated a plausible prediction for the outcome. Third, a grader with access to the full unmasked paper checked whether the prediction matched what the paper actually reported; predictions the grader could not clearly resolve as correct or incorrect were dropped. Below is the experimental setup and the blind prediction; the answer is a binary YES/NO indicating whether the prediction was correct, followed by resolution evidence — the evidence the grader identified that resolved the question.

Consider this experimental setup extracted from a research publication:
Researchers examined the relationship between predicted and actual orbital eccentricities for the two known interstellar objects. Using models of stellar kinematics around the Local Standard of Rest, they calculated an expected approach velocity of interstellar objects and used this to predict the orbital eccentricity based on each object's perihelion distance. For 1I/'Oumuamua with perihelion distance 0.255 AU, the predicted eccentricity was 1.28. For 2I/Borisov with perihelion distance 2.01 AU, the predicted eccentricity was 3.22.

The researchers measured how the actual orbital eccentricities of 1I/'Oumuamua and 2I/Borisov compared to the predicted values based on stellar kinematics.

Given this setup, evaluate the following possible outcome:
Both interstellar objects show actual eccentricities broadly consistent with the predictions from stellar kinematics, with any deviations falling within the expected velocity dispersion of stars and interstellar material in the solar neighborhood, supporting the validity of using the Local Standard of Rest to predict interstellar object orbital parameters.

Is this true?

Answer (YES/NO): YES